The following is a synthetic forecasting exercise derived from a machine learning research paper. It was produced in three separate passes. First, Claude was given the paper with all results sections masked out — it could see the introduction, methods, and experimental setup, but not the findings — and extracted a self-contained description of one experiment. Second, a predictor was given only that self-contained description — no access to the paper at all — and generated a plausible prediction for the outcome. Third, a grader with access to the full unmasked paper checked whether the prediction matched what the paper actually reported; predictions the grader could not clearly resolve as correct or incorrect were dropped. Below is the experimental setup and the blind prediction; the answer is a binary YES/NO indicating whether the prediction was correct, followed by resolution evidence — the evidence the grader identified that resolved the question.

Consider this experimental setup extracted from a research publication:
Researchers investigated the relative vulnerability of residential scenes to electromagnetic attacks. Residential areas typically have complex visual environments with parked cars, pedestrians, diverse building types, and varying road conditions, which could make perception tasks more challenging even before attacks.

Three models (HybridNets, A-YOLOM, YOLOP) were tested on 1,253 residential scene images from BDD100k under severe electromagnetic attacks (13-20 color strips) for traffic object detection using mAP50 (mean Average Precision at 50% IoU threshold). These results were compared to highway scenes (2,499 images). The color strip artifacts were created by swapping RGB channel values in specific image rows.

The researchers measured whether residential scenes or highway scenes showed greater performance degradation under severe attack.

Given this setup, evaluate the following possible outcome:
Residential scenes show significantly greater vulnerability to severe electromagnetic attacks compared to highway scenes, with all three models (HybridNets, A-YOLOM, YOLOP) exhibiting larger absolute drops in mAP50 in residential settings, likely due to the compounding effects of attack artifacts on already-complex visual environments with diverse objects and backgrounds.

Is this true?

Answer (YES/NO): NO